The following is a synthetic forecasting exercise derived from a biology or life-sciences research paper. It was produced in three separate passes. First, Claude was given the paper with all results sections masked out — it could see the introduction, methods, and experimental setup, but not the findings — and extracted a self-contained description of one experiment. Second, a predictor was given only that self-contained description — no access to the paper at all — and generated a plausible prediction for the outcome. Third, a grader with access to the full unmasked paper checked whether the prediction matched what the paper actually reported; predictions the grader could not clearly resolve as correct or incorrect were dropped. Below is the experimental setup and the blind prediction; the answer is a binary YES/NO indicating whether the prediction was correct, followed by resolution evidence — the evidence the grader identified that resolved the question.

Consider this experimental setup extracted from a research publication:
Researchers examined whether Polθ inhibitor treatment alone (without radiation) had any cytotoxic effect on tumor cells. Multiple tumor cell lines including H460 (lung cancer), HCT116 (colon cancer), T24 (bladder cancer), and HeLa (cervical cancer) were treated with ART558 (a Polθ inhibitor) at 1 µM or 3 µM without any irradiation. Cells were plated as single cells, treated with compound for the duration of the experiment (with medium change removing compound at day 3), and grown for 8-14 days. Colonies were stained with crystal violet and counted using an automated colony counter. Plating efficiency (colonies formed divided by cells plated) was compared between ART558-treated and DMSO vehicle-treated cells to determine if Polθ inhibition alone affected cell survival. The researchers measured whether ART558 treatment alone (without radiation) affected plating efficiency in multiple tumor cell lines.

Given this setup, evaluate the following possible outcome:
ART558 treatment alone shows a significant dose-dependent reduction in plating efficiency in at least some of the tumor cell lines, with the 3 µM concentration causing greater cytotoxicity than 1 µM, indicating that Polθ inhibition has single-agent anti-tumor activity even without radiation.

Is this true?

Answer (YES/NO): NO